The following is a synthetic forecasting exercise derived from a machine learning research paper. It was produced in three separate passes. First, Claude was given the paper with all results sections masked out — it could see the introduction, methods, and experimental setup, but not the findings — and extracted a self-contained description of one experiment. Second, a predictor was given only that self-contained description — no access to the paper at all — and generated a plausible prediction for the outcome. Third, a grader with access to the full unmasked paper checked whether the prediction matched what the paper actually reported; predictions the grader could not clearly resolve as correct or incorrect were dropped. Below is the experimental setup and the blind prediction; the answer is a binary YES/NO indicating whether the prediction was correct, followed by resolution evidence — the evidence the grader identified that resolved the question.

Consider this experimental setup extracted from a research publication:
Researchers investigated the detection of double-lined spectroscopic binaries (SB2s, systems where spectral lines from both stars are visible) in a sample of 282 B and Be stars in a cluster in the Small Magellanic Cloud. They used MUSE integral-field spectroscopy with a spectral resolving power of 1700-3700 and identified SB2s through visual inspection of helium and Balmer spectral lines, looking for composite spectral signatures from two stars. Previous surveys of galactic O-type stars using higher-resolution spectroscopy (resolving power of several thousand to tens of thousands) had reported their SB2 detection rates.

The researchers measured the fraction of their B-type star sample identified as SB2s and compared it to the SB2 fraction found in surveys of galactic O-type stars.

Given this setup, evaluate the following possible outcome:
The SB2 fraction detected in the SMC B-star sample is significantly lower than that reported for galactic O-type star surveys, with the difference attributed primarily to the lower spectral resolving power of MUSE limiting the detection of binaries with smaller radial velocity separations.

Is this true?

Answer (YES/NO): NO